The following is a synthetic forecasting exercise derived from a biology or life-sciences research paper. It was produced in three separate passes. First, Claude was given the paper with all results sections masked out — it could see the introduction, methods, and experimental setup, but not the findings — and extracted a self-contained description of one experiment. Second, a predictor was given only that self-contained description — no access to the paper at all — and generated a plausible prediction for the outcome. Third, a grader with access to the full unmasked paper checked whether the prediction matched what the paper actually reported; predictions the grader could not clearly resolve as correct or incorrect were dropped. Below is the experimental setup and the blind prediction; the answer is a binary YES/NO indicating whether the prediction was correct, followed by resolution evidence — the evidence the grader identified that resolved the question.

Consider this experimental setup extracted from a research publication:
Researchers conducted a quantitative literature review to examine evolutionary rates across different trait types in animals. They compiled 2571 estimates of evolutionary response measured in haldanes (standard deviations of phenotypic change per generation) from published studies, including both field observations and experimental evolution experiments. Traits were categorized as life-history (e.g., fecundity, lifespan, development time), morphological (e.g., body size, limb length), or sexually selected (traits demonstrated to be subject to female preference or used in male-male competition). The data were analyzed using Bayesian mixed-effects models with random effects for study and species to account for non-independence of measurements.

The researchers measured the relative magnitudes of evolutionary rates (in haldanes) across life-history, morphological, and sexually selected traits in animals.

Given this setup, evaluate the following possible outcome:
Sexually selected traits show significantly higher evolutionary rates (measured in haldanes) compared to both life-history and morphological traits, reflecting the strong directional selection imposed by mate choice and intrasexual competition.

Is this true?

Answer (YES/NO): NO